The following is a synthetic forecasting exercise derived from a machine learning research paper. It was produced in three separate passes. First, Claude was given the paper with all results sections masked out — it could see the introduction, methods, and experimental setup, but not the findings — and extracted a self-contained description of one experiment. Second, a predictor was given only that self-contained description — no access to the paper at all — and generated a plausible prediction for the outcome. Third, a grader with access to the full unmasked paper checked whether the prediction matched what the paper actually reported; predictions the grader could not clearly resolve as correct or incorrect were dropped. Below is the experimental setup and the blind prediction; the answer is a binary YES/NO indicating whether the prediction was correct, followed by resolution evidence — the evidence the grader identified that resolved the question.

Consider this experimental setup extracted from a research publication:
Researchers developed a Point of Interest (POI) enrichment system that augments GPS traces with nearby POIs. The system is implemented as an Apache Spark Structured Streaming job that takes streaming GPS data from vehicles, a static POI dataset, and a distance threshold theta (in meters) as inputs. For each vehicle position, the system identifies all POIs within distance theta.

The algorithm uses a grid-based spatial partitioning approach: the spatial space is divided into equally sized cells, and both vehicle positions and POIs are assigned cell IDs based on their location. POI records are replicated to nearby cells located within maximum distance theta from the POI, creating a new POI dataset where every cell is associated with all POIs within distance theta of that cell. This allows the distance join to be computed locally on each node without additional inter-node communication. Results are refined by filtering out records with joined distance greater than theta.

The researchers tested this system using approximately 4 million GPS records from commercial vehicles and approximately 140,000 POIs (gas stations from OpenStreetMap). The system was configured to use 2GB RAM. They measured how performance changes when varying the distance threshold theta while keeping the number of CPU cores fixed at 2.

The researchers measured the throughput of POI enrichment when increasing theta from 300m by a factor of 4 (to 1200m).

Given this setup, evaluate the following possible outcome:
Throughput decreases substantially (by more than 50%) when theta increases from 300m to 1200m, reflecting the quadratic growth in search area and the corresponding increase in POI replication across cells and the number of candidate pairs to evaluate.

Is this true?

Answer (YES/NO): NO